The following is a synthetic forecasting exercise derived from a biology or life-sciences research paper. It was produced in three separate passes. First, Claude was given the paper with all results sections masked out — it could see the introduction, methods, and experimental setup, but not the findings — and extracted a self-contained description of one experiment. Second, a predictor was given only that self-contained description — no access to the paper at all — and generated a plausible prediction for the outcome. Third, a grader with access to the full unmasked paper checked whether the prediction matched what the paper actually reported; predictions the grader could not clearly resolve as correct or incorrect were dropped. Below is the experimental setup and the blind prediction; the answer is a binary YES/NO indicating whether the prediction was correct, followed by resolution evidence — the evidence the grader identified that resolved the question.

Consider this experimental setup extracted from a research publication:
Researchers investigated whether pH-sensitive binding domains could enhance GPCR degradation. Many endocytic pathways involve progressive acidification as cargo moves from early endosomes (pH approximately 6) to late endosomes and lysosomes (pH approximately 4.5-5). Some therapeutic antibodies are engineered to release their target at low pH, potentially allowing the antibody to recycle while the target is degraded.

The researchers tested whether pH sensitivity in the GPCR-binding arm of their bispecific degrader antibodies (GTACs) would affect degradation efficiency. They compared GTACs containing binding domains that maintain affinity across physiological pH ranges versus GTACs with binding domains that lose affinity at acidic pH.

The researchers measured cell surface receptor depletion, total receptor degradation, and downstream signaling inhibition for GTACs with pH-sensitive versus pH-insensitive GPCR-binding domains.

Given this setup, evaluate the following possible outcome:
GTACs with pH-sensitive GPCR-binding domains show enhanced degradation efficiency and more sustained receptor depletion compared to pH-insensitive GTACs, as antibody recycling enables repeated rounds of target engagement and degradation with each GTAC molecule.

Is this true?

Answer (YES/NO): NO